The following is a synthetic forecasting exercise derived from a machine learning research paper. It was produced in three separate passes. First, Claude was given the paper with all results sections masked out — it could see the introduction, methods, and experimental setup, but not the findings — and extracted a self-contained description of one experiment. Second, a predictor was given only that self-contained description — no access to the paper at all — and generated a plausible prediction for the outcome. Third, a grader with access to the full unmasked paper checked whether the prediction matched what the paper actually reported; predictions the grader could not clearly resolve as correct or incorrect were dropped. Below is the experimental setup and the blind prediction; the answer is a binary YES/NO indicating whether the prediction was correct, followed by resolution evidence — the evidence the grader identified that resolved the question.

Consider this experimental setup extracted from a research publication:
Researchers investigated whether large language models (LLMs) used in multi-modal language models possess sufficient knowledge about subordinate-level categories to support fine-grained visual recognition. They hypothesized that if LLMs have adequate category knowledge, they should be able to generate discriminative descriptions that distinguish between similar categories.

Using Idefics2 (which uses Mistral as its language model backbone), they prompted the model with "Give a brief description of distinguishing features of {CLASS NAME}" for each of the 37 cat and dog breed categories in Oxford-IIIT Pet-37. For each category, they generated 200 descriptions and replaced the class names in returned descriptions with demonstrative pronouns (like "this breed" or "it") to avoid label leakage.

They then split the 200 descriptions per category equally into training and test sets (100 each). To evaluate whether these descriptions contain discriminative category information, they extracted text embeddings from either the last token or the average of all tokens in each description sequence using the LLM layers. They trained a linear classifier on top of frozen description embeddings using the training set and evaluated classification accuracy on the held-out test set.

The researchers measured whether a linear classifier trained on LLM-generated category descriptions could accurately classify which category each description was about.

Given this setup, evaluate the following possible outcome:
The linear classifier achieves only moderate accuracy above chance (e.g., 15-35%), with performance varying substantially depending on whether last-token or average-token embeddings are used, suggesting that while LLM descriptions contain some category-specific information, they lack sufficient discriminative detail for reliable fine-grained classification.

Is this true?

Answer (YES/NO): NO